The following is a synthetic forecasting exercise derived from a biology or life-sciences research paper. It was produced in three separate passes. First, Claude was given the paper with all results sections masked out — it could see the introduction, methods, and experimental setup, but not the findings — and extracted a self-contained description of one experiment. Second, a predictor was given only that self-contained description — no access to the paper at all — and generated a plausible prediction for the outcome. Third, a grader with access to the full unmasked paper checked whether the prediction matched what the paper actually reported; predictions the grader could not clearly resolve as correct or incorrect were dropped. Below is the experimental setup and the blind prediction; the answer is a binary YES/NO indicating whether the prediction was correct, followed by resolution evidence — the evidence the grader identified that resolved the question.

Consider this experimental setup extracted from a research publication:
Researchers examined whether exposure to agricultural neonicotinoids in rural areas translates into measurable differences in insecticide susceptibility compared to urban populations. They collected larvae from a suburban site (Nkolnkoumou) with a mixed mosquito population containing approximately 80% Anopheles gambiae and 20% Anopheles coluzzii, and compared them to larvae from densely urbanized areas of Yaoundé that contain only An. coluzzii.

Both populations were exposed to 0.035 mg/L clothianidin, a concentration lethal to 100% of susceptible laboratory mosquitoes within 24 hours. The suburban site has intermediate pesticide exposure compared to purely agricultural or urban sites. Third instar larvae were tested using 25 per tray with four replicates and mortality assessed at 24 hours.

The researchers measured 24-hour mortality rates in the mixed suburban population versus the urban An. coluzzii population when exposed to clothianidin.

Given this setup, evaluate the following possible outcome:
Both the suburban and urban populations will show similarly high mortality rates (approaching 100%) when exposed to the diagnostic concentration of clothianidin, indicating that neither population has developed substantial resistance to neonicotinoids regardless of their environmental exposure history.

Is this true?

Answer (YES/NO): NO